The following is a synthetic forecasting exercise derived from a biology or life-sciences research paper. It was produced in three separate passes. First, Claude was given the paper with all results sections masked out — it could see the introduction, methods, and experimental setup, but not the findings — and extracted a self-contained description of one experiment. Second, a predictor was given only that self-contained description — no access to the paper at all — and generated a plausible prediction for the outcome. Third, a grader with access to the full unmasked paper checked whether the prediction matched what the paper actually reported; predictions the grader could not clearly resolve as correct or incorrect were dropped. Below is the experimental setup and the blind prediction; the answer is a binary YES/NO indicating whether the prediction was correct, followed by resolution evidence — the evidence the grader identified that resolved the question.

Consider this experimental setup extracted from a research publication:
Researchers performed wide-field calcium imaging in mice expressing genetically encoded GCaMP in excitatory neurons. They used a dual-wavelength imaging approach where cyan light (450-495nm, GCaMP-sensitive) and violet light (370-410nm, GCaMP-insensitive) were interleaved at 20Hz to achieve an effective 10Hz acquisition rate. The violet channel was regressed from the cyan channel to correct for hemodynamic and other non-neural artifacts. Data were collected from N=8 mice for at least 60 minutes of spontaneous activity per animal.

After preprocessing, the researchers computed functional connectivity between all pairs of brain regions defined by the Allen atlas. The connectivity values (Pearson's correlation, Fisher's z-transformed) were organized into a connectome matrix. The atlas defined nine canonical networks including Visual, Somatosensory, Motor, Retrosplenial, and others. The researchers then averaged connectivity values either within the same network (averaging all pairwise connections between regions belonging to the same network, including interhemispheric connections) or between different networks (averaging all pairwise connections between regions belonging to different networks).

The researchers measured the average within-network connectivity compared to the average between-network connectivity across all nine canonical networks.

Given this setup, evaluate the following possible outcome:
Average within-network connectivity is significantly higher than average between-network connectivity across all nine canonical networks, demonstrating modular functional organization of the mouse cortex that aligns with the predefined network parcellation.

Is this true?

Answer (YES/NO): YES